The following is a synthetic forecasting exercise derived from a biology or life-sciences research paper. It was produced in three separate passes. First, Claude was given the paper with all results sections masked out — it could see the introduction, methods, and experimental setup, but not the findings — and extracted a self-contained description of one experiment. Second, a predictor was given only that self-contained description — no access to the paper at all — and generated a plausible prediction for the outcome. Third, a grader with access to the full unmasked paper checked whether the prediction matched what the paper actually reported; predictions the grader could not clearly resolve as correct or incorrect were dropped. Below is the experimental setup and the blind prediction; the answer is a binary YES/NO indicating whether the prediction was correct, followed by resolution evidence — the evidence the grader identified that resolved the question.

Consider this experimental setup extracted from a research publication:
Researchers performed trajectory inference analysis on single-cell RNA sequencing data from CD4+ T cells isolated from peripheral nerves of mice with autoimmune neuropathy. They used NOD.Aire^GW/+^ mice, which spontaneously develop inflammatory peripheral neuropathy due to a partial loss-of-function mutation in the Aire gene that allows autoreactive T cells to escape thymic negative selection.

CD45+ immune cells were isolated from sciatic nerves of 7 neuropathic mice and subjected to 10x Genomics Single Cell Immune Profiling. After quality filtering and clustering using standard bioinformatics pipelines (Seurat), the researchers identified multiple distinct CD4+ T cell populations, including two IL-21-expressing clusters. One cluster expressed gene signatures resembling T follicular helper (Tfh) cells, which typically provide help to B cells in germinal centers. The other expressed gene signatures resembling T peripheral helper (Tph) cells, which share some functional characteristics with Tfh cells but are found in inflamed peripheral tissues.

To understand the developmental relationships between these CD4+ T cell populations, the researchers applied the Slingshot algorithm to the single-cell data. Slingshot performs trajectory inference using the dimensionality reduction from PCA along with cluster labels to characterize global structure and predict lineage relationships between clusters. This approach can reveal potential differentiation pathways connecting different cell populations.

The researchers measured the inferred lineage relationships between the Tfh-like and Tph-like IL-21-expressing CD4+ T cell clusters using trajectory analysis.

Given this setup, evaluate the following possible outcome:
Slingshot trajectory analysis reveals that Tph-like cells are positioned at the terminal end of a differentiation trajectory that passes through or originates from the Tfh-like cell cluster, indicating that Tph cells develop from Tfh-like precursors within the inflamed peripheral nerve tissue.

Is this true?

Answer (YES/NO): YES